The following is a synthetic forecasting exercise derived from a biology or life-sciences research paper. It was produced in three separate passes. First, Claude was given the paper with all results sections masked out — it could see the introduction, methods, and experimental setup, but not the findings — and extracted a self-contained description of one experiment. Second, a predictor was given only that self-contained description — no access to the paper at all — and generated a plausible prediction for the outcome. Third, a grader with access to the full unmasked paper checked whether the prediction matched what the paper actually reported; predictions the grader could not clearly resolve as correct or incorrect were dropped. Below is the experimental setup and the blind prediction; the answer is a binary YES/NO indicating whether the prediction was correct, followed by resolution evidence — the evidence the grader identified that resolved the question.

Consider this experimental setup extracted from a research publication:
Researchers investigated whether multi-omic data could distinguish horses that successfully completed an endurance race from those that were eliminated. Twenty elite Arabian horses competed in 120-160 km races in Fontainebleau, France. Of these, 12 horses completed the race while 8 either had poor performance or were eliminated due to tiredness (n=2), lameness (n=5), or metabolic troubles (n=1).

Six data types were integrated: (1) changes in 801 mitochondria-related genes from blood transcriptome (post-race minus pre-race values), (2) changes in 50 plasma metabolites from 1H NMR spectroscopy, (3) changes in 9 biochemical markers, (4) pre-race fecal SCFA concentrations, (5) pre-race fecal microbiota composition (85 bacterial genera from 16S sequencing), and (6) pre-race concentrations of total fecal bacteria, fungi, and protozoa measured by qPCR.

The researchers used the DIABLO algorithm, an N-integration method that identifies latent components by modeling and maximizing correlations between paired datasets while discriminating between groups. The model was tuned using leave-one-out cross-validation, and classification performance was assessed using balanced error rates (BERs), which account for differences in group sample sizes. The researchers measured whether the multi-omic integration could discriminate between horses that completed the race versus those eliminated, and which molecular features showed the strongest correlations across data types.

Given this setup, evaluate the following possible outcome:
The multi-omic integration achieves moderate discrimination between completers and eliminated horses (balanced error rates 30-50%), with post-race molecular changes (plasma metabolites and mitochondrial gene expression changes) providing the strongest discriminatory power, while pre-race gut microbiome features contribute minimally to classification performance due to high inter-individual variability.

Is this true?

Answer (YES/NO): NO